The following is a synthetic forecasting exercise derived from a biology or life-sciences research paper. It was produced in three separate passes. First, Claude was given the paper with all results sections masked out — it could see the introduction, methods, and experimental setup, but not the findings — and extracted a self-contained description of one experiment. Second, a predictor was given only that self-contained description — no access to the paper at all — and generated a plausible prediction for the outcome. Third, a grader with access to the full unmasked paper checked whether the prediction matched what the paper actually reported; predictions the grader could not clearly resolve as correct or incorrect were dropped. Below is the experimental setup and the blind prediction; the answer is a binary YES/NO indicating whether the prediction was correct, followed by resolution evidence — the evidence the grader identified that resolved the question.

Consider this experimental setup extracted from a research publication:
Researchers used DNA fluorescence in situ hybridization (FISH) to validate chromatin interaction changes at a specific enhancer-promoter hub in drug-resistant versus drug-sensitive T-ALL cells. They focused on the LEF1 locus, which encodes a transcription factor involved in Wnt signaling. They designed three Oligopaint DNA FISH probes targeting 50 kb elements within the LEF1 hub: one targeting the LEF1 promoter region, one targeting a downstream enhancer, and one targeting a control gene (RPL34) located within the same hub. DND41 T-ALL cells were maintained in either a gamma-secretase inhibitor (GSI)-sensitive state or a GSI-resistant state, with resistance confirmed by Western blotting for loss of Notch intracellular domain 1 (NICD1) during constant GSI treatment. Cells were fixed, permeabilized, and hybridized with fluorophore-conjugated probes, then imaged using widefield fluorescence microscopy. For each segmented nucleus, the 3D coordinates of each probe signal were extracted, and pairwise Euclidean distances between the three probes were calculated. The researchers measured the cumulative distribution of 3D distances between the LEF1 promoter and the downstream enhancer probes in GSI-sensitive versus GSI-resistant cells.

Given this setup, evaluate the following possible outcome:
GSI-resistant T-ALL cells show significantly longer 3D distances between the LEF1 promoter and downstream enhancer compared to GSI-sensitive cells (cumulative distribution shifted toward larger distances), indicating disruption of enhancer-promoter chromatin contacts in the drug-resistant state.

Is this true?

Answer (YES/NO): YES